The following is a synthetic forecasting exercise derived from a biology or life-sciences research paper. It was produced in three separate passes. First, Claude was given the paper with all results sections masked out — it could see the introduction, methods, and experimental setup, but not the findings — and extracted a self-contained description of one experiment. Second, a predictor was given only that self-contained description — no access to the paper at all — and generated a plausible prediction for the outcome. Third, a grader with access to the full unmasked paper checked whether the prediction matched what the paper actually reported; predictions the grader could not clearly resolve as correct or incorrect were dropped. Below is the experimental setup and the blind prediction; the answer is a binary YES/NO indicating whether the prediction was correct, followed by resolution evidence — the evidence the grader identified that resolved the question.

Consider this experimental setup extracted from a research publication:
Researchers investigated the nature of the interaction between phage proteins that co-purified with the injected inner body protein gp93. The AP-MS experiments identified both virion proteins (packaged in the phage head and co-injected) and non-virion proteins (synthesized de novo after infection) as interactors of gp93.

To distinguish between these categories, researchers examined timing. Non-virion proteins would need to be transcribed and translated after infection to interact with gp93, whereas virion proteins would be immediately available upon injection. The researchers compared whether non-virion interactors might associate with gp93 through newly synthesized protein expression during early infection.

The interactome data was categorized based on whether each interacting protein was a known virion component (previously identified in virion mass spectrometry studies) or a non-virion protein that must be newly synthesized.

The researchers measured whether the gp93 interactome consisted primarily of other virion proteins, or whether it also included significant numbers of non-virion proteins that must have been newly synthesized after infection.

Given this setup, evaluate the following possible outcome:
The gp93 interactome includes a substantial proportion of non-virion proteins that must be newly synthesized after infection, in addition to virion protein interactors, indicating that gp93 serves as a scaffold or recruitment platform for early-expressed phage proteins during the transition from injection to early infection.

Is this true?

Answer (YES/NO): YES